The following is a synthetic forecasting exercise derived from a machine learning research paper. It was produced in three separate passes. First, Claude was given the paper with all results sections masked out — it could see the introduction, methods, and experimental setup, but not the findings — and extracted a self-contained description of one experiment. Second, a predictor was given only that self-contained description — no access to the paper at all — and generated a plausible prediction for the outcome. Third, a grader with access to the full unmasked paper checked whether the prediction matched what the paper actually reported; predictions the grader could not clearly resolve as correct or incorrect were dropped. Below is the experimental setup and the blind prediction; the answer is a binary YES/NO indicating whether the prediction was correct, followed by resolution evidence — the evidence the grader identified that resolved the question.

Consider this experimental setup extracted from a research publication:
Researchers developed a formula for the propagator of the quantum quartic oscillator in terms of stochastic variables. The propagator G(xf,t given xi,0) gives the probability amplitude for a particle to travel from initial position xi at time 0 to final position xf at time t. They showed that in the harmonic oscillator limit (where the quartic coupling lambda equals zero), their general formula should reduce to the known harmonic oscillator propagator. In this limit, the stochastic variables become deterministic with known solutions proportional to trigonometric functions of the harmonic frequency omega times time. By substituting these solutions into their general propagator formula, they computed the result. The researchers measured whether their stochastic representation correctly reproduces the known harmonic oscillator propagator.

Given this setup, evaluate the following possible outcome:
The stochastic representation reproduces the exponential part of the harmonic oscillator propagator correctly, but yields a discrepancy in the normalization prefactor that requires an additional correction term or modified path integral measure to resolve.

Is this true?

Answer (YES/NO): NO